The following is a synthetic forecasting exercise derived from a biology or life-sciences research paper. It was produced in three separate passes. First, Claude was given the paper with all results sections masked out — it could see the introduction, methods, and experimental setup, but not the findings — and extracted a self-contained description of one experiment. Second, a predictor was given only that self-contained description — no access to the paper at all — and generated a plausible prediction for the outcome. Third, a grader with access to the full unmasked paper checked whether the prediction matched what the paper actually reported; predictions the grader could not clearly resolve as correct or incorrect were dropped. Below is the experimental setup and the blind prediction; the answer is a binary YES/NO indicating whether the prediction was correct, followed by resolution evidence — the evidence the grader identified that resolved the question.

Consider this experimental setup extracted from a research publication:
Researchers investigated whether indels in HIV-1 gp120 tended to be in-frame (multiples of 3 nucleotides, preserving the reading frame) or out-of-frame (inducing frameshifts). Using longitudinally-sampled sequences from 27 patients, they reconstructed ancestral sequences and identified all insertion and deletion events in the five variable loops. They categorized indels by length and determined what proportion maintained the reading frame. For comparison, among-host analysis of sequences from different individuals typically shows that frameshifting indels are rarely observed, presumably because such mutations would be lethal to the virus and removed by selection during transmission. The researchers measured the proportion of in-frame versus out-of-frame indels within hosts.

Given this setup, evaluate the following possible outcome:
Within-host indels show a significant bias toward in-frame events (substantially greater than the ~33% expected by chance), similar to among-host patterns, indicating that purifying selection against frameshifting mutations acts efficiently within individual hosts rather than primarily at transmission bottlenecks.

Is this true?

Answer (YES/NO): YES